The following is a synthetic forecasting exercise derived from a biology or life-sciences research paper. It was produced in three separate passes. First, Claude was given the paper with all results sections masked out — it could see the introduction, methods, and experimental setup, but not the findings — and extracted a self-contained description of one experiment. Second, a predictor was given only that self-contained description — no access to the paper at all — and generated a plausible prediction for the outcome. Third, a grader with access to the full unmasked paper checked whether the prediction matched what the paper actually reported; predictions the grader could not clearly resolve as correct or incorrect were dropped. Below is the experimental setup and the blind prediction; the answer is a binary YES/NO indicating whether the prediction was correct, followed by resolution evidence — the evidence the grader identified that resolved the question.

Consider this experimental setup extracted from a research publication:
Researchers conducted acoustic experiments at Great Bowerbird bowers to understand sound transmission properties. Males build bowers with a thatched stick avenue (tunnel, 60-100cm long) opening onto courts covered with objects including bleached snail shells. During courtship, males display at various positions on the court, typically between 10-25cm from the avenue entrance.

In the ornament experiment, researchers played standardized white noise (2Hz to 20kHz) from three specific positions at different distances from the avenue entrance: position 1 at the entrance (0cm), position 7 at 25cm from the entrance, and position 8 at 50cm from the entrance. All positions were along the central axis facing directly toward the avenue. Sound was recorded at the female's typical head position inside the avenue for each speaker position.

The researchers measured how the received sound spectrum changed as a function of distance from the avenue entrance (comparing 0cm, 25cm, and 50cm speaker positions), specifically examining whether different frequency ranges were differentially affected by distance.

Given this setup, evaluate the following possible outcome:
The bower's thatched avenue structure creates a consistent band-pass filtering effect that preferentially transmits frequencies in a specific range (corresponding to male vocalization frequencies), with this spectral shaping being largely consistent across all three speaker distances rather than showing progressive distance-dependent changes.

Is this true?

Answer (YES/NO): NO